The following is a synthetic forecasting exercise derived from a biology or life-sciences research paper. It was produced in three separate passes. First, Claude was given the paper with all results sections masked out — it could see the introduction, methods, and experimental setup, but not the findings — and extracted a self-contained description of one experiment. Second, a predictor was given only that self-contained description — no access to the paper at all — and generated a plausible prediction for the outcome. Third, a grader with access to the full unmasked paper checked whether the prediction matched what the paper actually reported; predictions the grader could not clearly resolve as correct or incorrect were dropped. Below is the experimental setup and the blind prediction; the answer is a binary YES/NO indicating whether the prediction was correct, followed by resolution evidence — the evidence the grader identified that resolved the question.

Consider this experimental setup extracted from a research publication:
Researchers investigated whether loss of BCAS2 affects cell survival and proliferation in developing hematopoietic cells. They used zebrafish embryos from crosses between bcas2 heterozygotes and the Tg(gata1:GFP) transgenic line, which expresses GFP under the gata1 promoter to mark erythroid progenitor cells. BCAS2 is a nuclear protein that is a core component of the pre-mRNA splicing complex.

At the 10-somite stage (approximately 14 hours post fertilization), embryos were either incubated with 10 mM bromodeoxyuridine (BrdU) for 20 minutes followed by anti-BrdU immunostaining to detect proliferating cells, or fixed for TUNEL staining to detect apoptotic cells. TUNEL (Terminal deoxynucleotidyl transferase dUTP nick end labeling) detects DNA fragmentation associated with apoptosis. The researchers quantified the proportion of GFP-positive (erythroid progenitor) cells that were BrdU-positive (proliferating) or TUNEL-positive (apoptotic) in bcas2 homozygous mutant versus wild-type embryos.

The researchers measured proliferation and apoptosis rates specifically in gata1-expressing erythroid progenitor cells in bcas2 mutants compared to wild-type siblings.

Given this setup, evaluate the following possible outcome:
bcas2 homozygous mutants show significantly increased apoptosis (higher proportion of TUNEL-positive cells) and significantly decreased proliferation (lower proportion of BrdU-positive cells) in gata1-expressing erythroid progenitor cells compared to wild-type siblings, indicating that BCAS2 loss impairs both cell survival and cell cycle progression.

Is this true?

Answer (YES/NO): NO